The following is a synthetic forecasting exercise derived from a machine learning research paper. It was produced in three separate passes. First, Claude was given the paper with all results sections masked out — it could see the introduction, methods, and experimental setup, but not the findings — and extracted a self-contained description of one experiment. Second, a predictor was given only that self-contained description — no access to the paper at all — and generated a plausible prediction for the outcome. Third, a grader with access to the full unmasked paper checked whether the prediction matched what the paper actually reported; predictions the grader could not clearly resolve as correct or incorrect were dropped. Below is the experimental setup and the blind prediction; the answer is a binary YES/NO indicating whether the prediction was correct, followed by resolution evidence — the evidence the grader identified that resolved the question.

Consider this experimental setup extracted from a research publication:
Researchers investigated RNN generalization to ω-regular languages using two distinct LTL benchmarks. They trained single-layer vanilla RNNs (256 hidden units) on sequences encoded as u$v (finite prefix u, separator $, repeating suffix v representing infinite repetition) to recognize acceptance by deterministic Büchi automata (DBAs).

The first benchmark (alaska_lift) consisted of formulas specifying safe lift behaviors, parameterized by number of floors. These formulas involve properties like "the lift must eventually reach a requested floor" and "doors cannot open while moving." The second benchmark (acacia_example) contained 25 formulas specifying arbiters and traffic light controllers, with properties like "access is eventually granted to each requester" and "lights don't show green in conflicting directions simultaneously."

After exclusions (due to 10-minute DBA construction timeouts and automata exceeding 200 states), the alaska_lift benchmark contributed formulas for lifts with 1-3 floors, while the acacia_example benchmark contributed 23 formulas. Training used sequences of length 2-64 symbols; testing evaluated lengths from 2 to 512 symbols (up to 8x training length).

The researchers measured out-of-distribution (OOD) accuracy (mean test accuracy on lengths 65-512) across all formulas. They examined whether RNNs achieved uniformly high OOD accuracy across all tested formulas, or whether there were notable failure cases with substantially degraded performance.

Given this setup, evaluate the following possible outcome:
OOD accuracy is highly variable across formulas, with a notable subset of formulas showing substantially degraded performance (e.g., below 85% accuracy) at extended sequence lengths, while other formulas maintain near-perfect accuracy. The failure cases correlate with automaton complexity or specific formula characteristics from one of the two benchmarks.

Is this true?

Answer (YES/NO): NO